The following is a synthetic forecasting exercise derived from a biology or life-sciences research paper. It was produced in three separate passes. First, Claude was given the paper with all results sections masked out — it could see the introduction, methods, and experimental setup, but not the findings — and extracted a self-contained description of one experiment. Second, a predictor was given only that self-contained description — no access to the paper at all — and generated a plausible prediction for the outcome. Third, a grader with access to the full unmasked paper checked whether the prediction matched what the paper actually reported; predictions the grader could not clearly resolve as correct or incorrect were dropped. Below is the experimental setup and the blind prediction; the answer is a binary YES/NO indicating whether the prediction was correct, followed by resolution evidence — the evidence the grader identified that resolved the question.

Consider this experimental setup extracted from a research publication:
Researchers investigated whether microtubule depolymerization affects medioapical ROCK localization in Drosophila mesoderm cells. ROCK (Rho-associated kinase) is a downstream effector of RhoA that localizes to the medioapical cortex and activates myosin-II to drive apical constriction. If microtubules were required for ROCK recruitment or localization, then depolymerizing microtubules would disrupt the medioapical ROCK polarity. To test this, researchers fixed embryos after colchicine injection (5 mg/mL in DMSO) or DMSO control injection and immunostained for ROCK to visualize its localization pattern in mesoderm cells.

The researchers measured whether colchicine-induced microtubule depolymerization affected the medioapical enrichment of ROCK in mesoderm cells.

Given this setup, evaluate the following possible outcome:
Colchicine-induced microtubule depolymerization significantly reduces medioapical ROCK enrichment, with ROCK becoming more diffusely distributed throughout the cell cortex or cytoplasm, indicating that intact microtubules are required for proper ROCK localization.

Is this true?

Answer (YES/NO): NO